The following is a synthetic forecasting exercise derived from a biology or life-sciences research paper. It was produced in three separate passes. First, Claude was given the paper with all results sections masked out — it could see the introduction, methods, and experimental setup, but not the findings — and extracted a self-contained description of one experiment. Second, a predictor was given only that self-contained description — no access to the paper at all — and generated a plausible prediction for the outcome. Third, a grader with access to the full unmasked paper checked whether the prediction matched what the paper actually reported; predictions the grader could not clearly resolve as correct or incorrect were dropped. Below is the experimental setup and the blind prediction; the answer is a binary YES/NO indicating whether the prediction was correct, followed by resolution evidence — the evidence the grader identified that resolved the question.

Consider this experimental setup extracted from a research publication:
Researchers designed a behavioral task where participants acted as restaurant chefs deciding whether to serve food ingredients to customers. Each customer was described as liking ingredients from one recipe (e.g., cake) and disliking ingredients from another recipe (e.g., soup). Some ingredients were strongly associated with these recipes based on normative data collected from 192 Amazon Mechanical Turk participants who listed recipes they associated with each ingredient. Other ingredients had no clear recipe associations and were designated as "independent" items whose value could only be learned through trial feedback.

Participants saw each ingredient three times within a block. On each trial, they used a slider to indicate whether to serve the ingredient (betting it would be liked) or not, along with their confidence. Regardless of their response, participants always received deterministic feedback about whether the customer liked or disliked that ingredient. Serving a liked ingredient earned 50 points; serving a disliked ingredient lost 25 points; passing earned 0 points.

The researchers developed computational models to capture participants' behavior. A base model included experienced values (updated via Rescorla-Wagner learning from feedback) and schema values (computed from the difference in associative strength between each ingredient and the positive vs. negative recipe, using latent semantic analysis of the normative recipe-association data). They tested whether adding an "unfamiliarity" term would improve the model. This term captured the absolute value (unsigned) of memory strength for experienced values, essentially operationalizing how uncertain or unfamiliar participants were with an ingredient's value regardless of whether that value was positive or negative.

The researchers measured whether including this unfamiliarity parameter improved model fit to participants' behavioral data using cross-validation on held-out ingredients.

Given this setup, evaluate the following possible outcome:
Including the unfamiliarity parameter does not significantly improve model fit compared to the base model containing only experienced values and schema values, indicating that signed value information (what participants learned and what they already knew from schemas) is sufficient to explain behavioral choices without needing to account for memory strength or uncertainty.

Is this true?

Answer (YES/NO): NO